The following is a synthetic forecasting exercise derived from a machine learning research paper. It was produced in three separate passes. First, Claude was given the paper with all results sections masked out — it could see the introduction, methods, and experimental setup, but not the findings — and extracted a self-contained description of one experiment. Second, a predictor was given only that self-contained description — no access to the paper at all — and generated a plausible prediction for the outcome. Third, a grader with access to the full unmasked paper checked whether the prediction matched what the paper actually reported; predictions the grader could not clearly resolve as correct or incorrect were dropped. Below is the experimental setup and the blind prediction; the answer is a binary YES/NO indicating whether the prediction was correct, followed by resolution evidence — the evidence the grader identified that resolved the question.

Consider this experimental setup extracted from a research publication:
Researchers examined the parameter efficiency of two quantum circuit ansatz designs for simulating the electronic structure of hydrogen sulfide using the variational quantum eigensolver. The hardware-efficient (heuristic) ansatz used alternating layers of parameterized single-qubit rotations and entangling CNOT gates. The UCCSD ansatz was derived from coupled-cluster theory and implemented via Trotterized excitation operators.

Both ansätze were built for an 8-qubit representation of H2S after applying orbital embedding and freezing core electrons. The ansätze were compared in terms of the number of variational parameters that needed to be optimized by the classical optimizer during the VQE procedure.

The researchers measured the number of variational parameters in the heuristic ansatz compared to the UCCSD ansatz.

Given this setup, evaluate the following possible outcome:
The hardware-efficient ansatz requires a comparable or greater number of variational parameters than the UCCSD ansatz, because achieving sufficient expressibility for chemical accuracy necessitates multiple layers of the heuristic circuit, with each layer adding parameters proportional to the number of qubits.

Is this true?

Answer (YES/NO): NO